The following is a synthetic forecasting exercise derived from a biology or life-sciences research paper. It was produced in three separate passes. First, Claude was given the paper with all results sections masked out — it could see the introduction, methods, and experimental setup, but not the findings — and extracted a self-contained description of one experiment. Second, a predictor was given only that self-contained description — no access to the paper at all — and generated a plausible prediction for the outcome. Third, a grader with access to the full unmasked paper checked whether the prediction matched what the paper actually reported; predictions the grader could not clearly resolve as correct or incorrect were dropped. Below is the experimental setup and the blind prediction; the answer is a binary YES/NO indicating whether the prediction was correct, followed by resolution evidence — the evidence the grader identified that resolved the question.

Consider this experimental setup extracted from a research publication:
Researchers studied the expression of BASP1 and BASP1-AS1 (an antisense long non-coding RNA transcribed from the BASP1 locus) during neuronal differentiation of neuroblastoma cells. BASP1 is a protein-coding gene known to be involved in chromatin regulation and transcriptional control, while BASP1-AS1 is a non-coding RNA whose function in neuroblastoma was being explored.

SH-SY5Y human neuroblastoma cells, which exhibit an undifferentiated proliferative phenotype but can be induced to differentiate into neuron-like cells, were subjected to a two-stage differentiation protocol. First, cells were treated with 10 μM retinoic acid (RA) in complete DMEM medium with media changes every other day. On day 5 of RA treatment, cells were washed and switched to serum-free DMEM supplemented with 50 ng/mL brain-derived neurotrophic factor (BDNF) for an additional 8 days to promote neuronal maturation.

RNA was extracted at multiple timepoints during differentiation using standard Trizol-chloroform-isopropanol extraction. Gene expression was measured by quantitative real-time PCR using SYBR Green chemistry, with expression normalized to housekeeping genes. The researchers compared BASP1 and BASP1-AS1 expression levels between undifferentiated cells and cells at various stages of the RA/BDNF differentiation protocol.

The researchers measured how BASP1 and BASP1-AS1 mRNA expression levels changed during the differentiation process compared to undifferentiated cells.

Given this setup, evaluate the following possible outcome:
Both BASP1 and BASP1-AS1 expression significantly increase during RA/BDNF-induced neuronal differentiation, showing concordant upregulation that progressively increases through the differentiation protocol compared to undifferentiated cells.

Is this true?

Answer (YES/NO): NO